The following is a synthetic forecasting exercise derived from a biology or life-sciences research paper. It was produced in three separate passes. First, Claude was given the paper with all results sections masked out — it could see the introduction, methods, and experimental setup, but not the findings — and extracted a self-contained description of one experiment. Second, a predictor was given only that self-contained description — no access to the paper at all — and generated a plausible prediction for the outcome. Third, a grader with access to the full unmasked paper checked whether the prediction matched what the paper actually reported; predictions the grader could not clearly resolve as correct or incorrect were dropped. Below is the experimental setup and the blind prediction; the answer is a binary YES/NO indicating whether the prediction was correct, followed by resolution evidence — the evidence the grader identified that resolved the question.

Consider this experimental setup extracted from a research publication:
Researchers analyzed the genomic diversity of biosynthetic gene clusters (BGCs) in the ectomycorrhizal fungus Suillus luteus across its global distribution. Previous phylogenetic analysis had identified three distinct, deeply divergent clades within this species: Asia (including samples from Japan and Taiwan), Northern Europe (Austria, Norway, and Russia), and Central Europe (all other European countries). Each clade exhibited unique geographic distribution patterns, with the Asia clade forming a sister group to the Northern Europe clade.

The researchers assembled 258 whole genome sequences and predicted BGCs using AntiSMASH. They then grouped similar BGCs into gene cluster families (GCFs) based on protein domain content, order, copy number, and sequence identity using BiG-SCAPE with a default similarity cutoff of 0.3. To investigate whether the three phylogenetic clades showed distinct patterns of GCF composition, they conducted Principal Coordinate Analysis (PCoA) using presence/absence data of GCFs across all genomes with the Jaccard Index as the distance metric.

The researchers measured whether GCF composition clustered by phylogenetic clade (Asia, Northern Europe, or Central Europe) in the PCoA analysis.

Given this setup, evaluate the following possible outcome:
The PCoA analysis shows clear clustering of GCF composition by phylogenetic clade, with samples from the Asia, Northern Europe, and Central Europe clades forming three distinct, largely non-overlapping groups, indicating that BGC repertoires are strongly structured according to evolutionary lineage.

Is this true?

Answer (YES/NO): NO